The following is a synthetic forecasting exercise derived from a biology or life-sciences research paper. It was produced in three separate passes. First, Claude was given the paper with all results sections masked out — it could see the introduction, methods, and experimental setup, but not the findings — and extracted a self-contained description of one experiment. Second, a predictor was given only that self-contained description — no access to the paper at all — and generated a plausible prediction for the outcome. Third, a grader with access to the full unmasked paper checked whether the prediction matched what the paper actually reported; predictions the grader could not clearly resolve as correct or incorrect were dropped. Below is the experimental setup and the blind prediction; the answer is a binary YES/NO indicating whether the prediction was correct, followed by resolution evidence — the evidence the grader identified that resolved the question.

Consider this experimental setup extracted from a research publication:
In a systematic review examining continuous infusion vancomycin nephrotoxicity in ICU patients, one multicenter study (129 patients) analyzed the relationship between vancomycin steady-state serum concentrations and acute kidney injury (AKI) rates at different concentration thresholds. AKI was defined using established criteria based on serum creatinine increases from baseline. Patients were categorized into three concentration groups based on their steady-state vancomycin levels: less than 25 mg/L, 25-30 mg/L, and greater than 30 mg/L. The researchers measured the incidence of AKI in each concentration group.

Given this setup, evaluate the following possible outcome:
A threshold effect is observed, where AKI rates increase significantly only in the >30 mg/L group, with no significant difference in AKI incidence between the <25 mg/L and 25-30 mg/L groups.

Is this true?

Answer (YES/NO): NO